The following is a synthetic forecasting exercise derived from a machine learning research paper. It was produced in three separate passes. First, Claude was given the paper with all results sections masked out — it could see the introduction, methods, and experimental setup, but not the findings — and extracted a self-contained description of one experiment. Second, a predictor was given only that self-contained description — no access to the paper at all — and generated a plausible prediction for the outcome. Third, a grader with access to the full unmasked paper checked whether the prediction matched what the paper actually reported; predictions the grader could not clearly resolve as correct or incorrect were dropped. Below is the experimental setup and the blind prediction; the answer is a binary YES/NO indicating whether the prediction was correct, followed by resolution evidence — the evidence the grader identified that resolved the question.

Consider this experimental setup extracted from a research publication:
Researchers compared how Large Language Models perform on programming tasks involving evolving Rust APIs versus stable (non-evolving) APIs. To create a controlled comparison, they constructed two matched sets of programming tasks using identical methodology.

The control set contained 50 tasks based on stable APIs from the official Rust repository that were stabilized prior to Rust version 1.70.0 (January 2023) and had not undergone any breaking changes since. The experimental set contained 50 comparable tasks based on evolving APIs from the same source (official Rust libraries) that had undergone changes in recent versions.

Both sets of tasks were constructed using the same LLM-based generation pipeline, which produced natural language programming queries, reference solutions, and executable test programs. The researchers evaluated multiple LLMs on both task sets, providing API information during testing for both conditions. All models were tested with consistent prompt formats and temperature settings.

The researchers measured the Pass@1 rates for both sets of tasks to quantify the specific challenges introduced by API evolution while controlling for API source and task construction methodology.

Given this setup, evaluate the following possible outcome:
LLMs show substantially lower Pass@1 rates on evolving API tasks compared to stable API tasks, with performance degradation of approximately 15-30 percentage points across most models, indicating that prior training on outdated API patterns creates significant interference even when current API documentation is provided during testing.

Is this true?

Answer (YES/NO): YES